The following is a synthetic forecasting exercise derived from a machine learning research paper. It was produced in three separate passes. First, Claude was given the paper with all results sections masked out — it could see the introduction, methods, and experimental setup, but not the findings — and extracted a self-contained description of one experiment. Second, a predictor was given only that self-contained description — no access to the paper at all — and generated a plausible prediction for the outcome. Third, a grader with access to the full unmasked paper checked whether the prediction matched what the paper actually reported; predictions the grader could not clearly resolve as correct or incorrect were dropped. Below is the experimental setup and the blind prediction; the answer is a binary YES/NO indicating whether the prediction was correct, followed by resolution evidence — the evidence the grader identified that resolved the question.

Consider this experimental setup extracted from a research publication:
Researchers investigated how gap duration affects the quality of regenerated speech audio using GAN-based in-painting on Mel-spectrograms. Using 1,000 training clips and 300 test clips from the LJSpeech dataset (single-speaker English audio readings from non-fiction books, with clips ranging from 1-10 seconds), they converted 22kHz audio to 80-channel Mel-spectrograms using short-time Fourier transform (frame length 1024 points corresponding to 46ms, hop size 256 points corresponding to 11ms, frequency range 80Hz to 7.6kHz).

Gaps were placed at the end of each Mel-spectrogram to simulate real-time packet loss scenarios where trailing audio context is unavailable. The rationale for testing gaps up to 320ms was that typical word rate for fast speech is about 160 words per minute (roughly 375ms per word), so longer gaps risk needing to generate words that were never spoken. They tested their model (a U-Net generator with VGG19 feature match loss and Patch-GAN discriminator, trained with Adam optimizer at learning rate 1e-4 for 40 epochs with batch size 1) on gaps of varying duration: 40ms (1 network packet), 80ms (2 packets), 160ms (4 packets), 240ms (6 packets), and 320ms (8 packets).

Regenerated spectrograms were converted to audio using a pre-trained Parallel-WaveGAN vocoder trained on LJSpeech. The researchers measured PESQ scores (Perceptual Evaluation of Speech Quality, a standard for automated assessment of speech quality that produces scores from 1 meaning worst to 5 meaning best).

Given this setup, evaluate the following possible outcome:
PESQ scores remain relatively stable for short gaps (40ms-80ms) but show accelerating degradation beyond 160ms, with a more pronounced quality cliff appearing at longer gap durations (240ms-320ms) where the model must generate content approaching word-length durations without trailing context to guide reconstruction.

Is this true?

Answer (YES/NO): NO